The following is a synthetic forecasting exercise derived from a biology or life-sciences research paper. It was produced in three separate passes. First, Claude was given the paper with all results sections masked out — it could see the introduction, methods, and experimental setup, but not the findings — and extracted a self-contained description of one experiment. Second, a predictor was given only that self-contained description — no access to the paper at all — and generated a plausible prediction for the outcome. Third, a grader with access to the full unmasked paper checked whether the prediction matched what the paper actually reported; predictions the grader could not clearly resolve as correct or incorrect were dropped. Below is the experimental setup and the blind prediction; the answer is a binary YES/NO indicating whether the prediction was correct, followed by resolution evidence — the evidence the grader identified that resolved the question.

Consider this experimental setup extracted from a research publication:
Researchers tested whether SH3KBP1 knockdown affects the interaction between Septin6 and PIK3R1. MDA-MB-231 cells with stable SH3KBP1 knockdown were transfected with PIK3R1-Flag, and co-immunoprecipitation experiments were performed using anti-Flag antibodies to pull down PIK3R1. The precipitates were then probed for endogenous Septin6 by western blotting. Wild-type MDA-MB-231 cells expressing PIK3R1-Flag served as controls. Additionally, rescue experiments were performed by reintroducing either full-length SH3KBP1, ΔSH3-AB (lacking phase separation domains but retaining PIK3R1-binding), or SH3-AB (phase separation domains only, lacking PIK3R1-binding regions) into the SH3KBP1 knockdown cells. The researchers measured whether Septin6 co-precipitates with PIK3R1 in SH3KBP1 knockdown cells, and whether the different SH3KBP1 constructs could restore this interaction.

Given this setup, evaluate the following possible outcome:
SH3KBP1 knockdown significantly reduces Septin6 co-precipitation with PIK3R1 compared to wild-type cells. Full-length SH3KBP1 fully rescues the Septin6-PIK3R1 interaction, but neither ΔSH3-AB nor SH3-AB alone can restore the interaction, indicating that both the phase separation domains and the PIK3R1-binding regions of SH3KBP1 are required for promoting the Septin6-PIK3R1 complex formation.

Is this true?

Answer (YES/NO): YES